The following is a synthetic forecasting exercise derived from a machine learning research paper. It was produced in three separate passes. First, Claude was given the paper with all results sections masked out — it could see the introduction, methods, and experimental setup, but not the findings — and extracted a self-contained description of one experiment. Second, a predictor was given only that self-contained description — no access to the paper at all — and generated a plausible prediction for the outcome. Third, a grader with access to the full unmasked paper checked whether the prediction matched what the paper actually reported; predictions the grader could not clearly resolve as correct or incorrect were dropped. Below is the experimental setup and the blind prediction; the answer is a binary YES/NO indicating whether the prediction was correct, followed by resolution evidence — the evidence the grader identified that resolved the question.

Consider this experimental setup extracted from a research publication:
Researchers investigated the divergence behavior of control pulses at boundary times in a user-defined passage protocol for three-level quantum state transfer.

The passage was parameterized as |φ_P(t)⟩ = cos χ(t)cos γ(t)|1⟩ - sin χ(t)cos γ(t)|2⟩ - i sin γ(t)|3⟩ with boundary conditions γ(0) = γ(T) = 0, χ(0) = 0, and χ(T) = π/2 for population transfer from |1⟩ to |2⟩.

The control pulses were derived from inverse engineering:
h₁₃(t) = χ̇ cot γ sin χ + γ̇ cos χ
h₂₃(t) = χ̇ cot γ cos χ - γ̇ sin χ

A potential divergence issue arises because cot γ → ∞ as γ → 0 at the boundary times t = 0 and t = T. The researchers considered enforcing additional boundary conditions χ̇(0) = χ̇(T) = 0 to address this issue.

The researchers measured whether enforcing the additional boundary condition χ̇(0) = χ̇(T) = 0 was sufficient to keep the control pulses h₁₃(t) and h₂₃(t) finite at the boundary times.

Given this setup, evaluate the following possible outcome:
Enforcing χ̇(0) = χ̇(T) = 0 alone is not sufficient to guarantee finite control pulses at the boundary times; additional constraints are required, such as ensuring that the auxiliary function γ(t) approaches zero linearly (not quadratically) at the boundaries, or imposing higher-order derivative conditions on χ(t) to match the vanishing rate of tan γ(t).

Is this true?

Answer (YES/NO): NO